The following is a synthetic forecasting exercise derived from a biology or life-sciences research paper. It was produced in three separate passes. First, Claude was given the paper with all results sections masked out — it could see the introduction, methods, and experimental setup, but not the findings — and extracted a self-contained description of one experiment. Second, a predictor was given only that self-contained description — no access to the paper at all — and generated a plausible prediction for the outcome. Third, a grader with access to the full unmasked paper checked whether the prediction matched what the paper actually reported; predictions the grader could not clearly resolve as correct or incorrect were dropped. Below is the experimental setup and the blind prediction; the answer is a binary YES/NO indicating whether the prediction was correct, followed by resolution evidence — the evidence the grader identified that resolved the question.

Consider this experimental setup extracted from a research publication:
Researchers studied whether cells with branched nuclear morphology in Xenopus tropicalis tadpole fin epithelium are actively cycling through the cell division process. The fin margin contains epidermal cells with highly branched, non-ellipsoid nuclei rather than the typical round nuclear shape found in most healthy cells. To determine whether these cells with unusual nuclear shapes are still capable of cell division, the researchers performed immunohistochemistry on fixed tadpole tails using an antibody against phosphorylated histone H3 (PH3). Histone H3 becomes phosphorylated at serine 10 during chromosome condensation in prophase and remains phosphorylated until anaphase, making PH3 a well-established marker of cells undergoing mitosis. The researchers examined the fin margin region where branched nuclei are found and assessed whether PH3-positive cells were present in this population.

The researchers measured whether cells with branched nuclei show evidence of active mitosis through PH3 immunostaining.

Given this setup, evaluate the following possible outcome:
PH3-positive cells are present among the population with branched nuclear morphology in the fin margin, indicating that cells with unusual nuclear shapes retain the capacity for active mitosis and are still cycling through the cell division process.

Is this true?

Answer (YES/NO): YES